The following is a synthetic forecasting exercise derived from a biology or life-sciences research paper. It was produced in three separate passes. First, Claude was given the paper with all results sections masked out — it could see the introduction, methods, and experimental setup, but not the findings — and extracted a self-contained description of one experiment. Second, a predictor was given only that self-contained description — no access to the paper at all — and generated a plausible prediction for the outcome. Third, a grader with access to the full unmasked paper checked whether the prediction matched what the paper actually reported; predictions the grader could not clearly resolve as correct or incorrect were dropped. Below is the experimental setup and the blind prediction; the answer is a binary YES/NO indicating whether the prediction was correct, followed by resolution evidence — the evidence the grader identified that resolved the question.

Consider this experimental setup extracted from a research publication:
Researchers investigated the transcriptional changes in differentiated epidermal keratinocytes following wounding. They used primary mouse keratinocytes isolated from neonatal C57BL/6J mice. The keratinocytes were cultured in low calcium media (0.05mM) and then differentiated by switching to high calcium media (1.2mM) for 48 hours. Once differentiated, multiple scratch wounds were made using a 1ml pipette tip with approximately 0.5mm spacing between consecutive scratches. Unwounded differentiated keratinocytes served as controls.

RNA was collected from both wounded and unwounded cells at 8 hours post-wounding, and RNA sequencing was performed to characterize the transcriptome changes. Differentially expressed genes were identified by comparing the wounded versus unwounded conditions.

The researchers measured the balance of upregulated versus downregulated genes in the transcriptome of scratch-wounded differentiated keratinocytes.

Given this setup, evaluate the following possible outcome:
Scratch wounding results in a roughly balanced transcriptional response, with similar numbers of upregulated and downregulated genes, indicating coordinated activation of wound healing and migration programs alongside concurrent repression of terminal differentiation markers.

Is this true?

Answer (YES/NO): NO